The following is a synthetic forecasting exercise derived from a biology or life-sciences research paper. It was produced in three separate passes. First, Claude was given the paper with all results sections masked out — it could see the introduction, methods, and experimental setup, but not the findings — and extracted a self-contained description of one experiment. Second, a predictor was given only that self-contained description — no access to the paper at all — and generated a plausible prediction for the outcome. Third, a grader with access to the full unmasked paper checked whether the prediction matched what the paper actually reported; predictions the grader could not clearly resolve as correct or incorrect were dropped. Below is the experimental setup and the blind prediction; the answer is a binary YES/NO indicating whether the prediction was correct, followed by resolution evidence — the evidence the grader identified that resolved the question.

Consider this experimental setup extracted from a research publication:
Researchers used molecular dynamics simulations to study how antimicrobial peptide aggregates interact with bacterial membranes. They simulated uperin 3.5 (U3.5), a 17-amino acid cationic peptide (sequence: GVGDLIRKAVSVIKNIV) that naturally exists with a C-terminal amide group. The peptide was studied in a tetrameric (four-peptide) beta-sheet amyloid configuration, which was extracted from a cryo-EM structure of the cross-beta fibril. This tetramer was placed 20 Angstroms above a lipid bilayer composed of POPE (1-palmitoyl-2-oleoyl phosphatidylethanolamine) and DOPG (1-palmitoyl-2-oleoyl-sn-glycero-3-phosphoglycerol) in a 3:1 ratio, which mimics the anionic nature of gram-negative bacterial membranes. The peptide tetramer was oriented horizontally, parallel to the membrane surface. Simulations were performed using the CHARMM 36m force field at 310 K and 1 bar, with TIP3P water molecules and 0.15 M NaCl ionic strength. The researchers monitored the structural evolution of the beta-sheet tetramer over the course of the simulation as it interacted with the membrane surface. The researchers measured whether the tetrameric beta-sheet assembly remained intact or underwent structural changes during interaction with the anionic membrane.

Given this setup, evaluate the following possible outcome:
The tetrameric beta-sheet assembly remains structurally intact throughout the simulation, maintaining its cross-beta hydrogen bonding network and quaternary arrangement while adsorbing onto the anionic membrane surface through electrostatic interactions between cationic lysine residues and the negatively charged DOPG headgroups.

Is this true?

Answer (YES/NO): NO